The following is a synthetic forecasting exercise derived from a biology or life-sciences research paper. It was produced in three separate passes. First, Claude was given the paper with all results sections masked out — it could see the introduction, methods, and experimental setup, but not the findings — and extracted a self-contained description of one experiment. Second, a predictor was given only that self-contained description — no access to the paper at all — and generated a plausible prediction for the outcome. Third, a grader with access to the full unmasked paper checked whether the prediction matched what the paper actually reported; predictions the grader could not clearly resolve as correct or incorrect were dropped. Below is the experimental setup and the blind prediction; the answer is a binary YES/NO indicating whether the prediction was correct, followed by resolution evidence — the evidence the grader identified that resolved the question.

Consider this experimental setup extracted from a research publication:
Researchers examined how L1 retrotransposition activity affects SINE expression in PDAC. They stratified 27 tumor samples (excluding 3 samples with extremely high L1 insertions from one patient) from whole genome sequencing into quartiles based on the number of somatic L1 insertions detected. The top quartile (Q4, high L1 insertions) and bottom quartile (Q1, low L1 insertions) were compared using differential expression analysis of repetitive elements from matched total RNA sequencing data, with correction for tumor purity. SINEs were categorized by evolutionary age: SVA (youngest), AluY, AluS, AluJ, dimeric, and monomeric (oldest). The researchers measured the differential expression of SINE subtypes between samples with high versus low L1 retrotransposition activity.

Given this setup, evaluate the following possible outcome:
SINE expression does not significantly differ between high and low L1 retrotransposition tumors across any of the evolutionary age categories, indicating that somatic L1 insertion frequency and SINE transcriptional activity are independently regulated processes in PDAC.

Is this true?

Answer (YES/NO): NO